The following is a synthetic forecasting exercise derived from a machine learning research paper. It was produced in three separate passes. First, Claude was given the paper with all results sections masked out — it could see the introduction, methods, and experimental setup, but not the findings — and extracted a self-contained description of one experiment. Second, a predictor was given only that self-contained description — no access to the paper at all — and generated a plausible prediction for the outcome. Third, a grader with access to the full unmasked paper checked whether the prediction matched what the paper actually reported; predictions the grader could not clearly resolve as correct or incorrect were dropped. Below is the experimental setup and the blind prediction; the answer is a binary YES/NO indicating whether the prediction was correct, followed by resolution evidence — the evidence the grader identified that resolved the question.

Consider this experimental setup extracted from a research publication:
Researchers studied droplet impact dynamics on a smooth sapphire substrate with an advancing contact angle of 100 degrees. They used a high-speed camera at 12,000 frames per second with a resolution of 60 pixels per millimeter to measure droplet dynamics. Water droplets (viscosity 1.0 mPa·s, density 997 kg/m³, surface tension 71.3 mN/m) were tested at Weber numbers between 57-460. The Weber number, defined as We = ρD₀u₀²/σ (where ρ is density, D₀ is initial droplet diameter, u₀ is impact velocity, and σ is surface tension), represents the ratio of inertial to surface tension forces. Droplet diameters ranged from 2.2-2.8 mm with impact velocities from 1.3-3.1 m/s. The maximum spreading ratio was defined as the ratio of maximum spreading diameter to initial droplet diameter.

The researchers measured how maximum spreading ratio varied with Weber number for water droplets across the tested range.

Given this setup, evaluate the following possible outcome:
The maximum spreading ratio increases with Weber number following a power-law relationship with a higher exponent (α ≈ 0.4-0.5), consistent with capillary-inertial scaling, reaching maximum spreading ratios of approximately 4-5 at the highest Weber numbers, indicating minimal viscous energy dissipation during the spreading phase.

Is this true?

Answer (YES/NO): NO